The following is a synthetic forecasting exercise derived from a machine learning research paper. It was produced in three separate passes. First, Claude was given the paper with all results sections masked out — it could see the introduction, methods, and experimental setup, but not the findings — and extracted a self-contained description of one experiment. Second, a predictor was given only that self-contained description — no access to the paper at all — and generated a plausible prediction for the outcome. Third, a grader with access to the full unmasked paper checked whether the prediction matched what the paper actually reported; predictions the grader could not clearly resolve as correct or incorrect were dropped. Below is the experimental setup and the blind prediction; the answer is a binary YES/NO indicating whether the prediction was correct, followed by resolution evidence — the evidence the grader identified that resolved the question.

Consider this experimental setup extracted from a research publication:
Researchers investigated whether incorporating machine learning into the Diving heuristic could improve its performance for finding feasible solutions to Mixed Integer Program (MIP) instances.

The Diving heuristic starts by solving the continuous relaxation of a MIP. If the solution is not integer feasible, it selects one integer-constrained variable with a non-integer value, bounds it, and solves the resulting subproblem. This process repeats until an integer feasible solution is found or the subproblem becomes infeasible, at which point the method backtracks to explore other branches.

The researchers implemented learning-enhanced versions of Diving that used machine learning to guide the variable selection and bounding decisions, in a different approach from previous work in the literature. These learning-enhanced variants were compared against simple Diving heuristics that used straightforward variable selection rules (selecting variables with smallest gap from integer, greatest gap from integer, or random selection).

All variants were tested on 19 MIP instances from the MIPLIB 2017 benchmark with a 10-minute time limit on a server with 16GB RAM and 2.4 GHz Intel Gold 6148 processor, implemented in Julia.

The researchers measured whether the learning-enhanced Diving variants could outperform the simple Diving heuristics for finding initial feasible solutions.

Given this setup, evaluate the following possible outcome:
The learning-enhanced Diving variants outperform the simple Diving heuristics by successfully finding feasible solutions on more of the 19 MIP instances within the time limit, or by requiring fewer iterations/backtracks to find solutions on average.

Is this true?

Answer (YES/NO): NO